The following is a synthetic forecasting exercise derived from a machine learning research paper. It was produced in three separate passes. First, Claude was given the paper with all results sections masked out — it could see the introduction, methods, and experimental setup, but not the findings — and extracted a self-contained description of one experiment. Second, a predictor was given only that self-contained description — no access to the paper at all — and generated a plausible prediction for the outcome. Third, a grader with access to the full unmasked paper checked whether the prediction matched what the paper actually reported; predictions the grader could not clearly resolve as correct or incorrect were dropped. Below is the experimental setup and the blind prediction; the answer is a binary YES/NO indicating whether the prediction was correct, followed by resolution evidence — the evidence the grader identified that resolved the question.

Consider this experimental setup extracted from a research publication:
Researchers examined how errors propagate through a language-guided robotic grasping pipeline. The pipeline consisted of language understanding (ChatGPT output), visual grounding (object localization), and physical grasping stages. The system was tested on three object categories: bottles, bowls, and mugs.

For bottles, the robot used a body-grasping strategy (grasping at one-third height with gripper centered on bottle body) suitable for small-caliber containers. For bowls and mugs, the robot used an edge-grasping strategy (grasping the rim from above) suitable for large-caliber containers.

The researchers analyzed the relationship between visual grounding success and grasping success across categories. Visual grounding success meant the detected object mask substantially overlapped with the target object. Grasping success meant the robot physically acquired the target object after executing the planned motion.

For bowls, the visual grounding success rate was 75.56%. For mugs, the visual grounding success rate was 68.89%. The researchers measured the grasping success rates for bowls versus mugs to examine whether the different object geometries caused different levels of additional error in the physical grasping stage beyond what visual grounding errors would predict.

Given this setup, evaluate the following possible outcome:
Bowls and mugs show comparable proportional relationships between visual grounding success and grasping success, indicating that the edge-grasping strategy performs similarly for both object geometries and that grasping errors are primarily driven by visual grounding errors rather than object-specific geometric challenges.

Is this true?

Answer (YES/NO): NO